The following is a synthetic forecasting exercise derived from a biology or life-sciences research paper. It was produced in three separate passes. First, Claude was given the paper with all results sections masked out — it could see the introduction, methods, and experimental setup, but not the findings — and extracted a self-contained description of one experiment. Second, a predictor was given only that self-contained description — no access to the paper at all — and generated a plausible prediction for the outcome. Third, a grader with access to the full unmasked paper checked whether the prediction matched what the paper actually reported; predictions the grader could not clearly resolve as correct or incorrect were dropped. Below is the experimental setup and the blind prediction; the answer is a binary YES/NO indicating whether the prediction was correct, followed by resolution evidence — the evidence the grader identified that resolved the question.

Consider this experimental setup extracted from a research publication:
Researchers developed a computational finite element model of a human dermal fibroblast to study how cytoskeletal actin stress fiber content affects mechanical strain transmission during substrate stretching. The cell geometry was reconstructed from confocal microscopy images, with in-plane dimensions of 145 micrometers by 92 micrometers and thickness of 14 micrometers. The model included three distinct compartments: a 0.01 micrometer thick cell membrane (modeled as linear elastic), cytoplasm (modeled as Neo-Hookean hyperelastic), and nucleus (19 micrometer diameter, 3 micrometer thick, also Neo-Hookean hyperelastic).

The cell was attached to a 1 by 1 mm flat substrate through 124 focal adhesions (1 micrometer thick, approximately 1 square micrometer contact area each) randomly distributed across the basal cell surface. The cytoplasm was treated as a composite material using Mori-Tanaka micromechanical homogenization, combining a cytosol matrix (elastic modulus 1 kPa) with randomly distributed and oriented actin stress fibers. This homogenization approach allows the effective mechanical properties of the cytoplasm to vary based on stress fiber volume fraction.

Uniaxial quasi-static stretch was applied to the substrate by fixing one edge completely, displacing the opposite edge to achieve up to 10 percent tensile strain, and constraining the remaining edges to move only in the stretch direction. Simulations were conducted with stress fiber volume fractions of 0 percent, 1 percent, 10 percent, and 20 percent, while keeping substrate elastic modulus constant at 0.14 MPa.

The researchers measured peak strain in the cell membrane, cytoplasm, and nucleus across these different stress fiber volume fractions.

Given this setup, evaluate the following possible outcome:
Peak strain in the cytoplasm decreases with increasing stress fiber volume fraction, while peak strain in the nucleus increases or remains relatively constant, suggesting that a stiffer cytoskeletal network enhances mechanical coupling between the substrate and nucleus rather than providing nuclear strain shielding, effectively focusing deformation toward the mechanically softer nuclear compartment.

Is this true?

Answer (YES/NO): NO